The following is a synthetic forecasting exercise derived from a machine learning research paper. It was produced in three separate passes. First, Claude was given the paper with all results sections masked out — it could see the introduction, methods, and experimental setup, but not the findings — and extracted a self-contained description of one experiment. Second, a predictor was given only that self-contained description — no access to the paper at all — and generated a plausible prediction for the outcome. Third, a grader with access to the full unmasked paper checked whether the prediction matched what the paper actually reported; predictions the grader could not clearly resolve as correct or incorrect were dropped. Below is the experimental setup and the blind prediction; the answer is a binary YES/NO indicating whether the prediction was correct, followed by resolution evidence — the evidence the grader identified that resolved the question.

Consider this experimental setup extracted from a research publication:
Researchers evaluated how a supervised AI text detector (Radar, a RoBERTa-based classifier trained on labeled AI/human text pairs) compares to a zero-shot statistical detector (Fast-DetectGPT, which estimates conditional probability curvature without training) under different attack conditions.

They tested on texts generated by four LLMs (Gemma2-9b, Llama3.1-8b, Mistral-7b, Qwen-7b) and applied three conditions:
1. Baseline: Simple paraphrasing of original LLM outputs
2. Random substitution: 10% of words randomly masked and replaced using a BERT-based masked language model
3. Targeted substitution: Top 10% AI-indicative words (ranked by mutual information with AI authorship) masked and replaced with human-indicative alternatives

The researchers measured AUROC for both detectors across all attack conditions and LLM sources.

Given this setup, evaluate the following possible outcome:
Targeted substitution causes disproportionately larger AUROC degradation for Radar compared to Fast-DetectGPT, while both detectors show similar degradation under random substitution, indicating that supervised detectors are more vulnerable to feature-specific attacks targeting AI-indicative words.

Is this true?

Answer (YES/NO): NO